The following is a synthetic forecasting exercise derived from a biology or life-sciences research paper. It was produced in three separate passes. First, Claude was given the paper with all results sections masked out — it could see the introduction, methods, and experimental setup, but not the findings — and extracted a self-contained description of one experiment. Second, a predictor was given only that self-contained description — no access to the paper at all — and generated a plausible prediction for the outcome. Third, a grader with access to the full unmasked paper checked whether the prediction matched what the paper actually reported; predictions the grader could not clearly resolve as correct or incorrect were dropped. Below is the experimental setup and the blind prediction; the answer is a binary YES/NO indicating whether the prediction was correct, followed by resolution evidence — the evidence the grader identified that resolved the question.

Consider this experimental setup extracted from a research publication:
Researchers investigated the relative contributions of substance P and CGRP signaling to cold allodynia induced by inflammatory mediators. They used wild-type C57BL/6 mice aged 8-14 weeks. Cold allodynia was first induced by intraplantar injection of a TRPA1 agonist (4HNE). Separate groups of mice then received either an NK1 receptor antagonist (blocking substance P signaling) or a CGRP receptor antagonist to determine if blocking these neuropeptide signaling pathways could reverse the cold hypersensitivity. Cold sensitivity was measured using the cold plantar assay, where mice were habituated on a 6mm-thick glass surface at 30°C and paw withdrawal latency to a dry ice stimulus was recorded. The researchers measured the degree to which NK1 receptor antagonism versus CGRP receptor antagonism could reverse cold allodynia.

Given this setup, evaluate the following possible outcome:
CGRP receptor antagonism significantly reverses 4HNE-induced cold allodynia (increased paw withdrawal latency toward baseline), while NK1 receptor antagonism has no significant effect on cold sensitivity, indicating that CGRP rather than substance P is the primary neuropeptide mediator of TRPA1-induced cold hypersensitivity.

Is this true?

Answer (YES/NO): NO